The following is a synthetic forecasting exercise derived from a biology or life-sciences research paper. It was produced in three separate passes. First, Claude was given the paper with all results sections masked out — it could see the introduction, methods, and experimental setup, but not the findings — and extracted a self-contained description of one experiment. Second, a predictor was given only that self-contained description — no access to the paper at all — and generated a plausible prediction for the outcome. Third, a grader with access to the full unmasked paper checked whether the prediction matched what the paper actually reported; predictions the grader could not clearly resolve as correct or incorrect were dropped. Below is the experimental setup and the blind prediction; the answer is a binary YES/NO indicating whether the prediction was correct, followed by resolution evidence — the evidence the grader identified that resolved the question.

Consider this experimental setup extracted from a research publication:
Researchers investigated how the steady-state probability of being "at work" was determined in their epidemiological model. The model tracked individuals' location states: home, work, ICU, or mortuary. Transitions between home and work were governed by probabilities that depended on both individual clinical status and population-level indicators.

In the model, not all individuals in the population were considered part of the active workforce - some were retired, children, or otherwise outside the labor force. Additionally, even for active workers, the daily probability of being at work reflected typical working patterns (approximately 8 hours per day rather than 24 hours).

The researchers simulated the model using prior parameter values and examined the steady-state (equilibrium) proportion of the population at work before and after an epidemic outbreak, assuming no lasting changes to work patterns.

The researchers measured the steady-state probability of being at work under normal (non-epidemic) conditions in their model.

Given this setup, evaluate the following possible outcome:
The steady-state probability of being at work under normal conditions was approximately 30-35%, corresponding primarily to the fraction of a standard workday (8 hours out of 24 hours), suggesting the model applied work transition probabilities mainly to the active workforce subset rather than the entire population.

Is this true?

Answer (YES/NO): NO